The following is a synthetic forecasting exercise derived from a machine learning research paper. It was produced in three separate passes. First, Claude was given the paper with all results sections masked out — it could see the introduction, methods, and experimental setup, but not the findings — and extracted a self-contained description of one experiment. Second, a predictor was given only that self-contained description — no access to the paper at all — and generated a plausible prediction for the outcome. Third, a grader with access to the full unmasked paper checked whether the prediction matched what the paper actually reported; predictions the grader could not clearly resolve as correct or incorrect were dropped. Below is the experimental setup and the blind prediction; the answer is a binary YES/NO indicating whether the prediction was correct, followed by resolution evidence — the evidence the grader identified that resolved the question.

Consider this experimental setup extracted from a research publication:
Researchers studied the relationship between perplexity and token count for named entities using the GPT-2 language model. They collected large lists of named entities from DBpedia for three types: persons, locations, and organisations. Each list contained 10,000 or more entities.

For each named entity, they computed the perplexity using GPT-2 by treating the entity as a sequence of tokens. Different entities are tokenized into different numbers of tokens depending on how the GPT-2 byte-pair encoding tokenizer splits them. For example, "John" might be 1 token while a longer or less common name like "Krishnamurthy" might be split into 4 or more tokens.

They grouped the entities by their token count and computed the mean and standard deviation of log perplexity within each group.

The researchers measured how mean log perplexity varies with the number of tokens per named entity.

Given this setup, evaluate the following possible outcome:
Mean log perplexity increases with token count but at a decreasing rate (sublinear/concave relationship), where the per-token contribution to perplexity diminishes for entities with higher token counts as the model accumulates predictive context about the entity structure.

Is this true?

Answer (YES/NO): NO